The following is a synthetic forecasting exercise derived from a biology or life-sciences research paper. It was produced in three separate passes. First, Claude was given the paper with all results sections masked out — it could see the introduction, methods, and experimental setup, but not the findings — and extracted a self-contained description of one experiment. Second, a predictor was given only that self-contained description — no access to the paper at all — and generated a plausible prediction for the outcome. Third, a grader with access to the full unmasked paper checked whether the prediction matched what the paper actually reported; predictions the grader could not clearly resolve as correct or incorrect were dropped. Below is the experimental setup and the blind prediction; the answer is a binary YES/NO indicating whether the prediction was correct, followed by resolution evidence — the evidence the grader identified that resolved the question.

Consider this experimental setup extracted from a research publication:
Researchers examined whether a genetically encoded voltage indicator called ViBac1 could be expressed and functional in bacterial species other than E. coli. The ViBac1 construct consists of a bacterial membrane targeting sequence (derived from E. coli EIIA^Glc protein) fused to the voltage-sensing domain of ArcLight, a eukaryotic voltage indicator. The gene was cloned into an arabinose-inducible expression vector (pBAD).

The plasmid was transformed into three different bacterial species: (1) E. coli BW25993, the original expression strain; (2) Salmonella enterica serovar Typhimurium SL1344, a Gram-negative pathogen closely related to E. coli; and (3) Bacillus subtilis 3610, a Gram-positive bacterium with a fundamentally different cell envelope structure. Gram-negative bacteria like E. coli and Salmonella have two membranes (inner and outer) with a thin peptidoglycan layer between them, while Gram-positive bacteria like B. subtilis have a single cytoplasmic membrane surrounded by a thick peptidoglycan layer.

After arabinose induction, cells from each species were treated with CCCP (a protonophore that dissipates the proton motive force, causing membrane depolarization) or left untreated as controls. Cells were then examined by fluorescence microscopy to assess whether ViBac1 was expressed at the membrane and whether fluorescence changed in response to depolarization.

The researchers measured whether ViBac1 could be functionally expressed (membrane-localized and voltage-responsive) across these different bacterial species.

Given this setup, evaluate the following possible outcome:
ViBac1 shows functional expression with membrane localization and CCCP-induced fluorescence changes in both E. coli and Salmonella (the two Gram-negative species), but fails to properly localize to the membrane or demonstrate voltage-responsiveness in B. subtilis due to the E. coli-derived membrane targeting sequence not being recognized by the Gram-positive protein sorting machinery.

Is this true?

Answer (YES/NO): NO